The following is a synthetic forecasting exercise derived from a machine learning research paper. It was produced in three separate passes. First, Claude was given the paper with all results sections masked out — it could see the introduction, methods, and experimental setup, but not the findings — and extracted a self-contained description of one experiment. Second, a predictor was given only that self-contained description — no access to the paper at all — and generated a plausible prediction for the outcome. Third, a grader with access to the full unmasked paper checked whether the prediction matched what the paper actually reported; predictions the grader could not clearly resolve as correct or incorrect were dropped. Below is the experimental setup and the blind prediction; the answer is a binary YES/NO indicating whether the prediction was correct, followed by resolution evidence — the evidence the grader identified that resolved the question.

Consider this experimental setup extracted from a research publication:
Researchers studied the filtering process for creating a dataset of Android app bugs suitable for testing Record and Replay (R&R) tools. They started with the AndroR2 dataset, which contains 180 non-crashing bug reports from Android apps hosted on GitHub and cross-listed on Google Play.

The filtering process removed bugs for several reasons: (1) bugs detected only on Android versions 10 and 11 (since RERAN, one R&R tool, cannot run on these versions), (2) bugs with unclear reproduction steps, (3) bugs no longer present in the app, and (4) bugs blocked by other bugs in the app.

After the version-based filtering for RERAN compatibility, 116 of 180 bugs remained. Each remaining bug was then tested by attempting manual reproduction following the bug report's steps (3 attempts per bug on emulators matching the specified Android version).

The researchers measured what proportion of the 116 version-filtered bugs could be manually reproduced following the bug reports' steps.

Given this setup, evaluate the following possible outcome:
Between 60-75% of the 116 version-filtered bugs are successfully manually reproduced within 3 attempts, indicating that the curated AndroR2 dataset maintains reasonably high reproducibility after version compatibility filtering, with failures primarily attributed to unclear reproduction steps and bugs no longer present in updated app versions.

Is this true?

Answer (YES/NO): NO